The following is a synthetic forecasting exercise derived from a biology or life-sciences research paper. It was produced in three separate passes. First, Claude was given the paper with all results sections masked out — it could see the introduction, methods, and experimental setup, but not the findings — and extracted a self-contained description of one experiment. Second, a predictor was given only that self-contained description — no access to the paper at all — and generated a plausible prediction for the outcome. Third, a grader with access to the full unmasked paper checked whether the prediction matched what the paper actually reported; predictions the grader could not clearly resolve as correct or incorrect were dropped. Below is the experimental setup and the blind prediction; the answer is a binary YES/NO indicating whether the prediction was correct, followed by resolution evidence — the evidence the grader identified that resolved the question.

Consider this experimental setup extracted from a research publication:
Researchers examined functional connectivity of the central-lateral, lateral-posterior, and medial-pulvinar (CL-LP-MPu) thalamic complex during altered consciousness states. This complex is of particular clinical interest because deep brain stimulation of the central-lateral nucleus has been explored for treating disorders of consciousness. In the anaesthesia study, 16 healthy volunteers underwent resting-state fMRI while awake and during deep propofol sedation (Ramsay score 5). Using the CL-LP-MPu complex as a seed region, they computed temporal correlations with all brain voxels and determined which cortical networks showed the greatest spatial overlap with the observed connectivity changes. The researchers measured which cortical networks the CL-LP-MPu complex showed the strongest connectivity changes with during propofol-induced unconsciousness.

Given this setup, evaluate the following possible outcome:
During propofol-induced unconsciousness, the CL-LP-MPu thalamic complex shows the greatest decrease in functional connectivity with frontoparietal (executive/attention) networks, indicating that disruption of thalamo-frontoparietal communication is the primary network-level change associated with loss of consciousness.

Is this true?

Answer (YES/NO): NO